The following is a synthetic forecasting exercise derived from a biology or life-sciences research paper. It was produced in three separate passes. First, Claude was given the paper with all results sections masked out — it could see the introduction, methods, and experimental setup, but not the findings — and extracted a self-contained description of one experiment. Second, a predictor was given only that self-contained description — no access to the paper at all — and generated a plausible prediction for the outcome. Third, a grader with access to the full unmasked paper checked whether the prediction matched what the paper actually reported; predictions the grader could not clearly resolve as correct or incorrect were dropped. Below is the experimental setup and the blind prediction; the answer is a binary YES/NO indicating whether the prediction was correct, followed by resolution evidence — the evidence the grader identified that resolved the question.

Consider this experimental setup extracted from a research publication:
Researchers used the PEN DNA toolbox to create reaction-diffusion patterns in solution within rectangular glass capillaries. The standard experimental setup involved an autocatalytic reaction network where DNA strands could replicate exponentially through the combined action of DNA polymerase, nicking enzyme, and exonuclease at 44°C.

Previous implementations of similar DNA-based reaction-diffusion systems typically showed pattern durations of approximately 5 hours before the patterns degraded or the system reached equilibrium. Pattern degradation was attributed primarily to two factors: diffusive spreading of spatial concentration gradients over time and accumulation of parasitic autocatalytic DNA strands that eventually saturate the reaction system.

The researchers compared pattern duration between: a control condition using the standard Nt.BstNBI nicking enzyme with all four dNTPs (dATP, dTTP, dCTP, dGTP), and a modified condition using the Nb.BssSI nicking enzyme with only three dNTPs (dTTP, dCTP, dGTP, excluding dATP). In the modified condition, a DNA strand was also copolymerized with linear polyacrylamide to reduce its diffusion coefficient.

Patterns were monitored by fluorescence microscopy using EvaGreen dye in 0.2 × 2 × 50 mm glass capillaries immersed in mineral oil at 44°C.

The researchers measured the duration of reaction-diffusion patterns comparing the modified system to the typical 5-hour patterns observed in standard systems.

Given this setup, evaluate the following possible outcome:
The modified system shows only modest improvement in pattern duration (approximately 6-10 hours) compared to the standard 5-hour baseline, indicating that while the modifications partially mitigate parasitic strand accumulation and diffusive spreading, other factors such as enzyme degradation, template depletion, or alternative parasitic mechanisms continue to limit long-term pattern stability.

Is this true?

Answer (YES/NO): NO